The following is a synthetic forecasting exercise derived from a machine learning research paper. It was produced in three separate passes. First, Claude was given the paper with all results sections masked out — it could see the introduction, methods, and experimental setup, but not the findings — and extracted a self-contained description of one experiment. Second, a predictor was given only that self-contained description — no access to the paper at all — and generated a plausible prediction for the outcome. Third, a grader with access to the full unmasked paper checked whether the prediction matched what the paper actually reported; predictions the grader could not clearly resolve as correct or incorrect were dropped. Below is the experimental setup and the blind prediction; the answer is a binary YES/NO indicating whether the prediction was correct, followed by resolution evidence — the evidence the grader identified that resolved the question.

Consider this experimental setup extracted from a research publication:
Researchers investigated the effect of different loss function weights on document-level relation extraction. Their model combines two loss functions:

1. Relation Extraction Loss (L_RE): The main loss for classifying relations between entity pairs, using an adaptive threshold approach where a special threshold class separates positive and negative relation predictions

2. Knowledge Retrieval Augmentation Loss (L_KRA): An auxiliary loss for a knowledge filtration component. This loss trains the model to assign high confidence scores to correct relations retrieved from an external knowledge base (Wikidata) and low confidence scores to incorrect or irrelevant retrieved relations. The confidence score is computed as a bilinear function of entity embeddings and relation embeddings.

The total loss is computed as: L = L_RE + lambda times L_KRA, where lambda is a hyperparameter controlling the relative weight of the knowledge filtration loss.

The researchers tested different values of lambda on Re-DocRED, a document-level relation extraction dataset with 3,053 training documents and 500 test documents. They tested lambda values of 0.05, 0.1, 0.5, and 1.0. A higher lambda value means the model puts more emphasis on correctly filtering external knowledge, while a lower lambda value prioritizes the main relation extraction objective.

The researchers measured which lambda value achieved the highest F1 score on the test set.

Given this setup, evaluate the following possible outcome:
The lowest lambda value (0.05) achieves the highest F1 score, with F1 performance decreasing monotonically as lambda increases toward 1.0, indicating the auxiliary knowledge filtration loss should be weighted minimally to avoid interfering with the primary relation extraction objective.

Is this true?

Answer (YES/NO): NO